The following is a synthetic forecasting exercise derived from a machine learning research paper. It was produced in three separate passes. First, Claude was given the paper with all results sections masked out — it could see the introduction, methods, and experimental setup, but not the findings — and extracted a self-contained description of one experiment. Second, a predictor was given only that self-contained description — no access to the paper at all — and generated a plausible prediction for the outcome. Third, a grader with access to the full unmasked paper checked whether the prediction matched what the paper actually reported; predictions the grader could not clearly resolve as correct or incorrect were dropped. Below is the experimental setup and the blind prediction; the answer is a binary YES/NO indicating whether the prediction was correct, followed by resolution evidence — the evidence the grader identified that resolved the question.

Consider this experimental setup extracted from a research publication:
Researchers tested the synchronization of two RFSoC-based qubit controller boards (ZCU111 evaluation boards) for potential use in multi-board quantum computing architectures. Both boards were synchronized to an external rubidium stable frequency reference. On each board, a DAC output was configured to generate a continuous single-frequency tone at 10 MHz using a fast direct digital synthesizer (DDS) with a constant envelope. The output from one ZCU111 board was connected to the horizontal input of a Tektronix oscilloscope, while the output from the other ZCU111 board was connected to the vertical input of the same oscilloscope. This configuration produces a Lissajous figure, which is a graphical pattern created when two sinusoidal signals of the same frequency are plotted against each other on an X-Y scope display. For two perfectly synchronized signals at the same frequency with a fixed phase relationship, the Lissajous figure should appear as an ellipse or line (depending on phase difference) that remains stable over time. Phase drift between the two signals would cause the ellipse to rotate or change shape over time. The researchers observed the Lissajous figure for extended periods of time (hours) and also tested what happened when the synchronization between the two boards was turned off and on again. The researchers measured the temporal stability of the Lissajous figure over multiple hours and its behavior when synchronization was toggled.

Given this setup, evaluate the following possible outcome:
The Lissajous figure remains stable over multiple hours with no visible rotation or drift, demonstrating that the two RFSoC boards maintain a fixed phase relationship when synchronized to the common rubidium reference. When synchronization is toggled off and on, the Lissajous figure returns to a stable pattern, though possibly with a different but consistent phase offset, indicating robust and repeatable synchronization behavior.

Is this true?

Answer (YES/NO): YES